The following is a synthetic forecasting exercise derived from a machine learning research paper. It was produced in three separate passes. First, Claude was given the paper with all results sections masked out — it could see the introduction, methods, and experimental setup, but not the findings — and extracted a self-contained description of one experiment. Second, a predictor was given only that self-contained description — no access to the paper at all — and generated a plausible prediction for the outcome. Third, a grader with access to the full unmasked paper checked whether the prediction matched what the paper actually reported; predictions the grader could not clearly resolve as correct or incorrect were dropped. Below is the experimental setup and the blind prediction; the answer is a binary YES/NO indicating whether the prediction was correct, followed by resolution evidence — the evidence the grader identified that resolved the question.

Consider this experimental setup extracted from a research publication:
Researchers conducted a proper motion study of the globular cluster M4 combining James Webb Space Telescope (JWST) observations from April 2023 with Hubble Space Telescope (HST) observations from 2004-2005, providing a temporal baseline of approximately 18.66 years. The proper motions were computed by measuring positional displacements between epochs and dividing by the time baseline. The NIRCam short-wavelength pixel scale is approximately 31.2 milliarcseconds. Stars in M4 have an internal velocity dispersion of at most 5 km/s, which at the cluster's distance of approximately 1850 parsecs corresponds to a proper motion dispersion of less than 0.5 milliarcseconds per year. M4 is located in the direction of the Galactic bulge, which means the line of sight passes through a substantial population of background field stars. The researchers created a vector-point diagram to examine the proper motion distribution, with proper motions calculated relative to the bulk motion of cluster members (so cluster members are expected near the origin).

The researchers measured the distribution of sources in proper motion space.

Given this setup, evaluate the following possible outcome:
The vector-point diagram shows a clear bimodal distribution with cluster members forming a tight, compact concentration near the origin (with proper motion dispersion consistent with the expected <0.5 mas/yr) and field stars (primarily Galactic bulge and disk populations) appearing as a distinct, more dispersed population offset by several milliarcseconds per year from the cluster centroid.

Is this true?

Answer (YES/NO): YES